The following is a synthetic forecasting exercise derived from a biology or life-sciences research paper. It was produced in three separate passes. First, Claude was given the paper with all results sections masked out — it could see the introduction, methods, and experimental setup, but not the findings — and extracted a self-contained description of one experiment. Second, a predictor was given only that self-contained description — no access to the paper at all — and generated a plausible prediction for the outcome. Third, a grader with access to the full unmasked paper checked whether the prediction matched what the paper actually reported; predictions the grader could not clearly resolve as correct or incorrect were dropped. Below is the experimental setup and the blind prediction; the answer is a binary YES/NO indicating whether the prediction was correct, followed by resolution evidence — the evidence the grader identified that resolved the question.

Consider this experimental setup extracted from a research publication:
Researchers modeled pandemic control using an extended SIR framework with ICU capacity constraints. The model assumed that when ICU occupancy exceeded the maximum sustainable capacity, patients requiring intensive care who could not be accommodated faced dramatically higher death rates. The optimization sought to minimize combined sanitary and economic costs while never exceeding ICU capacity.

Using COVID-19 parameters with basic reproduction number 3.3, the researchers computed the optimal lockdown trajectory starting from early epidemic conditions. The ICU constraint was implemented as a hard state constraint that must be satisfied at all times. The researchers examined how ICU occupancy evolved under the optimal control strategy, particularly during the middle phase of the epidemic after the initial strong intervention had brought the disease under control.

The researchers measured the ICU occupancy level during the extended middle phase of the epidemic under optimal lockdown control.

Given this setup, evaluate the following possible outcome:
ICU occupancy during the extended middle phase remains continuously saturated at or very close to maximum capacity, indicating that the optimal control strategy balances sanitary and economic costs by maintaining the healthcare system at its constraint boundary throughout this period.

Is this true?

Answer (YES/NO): YES